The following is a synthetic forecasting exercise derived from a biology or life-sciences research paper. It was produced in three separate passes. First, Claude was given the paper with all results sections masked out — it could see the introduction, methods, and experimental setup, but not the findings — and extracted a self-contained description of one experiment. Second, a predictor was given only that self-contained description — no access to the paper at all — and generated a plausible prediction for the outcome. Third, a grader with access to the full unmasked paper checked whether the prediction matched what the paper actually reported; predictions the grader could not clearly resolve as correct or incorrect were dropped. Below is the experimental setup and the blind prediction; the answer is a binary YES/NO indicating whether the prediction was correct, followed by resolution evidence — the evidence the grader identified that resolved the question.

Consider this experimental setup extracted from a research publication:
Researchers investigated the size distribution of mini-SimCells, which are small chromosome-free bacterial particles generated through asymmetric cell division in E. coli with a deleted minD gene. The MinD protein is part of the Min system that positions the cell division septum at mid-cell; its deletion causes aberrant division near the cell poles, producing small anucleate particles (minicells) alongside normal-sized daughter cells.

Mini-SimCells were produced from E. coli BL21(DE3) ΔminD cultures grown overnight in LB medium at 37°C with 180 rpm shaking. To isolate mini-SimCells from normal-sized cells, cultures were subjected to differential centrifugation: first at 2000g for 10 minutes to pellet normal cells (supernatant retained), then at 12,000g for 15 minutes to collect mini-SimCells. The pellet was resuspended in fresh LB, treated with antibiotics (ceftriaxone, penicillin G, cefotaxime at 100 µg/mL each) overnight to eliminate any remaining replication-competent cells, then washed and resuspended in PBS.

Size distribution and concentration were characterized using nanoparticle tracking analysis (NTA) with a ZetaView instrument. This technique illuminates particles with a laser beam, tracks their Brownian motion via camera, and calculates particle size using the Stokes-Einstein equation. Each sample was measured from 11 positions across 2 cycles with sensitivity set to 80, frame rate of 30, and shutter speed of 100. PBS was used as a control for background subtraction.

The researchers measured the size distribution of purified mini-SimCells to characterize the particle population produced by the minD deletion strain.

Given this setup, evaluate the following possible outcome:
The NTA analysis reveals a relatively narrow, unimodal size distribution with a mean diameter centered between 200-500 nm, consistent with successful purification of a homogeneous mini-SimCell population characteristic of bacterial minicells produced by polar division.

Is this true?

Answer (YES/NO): NO